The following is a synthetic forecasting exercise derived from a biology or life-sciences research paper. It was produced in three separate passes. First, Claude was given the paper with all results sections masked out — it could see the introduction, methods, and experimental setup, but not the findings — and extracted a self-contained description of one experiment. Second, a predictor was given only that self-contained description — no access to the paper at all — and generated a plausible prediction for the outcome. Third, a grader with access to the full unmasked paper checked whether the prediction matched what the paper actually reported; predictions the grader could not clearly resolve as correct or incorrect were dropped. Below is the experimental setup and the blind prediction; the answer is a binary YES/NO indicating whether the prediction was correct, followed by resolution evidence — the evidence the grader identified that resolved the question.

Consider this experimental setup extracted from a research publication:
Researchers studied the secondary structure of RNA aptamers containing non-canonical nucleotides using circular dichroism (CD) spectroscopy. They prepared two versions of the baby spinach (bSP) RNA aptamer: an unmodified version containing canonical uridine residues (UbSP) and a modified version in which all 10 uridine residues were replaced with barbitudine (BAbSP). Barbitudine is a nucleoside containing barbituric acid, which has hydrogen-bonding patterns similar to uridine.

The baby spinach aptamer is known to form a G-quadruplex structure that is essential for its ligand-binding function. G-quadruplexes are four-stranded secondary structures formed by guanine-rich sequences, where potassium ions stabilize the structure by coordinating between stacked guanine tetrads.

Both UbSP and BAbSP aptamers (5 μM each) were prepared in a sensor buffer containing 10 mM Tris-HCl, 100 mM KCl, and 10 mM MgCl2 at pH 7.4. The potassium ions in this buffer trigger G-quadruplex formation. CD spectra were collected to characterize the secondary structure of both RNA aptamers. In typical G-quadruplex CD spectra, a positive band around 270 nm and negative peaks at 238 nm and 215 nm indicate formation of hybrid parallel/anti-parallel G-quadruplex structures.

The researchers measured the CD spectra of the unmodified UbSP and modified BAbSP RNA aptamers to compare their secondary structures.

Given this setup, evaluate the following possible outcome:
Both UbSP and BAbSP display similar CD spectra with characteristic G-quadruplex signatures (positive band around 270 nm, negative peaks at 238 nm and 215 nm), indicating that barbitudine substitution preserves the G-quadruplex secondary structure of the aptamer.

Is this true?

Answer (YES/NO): YES